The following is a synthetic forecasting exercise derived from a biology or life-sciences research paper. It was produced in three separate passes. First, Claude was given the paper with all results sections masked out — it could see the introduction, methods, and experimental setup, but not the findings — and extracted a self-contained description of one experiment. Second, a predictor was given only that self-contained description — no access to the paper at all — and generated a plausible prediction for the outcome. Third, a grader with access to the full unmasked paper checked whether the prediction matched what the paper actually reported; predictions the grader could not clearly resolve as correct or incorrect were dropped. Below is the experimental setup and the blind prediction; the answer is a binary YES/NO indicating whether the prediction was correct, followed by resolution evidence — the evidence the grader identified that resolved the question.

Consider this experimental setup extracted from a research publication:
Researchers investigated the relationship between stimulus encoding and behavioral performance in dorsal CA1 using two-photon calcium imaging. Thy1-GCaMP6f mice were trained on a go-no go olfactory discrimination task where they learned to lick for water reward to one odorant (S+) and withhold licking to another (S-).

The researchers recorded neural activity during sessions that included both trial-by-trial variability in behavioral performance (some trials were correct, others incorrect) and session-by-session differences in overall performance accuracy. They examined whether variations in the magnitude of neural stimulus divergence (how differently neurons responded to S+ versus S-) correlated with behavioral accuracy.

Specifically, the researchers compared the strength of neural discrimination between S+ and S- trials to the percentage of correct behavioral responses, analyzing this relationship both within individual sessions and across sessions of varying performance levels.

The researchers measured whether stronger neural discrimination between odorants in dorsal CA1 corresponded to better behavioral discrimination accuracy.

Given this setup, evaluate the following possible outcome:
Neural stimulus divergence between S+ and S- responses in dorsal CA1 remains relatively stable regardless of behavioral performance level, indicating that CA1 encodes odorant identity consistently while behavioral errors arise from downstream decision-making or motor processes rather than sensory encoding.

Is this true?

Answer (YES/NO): NO